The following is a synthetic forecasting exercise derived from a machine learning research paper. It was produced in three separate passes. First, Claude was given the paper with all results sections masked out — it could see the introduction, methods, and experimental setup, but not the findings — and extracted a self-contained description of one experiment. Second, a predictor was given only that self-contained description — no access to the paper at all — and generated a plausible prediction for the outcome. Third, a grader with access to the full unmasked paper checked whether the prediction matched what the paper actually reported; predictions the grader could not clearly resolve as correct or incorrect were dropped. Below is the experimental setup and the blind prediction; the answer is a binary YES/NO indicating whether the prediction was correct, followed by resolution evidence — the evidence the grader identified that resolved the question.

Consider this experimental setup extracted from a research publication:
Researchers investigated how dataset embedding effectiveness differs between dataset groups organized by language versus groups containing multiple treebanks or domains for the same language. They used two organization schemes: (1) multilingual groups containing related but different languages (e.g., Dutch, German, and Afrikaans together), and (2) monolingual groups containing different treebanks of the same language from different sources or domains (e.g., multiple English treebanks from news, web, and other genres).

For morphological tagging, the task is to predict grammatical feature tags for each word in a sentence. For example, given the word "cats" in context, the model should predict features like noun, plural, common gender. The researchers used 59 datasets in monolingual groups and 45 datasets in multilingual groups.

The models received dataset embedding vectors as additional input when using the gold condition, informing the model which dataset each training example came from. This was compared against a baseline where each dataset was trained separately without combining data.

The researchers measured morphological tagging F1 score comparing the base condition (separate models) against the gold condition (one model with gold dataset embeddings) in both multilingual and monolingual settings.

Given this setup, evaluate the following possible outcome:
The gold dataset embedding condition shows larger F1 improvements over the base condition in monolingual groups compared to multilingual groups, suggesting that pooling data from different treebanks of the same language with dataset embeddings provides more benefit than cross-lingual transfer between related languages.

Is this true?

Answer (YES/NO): YES